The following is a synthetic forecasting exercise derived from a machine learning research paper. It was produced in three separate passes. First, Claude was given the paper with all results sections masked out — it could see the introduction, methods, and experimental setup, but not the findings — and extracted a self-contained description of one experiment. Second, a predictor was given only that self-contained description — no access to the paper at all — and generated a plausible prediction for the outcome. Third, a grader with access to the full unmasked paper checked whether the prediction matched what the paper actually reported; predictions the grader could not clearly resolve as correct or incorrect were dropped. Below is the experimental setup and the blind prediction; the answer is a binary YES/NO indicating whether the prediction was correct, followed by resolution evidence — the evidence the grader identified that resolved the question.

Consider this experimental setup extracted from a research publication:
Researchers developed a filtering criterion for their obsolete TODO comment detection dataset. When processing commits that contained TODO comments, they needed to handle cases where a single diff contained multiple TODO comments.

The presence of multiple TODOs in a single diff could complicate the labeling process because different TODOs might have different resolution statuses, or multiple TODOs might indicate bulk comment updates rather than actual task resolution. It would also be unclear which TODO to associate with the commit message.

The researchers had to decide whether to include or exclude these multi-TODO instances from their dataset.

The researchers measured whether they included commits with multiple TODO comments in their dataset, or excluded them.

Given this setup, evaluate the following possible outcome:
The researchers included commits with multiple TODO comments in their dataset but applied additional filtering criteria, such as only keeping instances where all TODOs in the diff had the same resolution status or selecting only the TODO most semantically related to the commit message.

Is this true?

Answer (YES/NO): NO